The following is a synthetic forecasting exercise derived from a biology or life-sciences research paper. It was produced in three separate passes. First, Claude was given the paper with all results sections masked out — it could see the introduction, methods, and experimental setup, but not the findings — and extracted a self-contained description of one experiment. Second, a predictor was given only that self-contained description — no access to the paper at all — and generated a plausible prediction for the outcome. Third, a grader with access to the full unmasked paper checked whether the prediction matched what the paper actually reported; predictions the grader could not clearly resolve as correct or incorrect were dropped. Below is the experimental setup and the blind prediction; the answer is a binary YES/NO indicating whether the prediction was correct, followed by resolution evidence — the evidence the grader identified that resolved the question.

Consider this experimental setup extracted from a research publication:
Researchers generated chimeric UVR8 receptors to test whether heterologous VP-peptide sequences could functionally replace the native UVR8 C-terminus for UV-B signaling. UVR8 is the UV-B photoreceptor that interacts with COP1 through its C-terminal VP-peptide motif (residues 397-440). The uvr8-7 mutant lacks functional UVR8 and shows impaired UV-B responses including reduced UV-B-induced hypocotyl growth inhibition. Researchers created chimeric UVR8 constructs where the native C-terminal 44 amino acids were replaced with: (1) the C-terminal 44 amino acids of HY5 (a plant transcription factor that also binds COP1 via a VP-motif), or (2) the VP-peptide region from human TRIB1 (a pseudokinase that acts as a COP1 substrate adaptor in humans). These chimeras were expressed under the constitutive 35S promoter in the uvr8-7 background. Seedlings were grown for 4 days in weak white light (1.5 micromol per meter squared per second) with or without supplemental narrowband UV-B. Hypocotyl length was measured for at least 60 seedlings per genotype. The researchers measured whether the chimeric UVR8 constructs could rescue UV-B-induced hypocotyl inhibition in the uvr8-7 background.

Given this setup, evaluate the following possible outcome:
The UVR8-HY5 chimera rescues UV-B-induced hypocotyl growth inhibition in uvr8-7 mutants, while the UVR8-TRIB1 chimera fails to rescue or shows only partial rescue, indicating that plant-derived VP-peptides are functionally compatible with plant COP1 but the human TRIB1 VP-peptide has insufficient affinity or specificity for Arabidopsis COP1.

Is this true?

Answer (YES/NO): NO